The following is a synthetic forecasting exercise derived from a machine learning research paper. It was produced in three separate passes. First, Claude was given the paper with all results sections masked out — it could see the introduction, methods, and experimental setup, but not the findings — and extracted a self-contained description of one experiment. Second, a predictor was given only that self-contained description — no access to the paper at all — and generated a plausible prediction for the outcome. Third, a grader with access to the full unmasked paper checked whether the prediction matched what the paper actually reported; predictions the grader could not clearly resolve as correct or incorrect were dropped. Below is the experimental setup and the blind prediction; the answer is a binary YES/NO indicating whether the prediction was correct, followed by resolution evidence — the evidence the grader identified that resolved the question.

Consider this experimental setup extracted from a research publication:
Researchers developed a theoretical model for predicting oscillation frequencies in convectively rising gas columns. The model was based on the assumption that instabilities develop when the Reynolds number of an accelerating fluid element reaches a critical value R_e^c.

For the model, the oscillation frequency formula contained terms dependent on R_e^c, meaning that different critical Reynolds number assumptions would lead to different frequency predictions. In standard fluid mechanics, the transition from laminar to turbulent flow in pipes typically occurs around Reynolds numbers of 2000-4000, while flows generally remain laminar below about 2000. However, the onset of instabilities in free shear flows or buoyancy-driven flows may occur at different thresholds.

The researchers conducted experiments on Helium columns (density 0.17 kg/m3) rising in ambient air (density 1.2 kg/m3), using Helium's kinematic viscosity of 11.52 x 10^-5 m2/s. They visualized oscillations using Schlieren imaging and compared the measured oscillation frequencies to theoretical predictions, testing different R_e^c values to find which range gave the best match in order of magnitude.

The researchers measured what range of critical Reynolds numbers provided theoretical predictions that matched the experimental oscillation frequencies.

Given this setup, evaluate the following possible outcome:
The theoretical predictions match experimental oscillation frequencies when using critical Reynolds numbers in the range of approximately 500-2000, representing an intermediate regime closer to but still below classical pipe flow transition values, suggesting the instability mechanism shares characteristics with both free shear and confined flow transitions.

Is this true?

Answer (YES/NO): YES